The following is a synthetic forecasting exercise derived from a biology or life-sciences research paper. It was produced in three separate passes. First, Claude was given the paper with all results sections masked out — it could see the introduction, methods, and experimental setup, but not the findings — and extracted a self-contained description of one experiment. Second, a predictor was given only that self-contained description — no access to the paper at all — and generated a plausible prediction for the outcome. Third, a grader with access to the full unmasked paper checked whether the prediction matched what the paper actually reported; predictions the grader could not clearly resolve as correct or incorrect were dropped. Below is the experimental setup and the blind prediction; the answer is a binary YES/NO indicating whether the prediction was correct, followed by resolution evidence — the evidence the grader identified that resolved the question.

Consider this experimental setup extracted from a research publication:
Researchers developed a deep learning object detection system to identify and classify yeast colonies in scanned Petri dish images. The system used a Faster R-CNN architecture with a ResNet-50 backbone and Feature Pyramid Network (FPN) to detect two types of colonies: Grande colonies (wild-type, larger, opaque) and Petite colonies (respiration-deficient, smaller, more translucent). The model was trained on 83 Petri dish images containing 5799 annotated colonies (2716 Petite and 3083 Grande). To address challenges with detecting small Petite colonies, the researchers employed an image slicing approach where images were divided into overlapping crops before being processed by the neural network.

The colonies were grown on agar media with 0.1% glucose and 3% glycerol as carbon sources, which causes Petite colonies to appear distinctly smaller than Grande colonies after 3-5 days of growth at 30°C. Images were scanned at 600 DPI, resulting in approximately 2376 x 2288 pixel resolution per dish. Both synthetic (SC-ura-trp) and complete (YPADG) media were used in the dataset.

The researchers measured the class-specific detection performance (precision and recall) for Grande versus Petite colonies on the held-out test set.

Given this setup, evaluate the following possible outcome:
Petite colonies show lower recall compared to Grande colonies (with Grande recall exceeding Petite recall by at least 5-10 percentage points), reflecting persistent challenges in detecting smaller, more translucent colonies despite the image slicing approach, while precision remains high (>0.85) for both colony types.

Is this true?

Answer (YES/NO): NO